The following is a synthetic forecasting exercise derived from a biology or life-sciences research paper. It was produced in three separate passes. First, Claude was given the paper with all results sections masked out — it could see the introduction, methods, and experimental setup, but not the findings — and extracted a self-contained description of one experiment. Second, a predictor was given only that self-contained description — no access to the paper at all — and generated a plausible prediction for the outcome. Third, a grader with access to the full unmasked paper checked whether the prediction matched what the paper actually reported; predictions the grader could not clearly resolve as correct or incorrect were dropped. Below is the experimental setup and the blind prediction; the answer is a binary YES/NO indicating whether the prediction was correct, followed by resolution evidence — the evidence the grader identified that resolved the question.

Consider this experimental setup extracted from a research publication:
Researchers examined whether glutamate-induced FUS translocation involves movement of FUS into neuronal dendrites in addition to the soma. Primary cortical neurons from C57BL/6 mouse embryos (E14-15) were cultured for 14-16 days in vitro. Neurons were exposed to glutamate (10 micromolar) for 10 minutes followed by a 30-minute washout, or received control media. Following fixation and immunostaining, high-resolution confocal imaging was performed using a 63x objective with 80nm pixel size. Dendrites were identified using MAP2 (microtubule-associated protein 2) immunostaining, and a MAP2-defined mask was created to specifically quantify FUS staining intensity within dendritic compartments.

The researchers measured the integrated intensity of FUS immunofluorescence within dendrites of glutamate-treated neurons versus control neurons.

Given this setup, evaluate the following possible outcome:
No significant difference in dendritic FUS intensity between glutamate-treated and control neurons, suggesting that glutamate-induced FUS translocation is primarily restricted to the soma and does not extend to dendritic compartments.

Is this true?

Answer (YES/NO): NO